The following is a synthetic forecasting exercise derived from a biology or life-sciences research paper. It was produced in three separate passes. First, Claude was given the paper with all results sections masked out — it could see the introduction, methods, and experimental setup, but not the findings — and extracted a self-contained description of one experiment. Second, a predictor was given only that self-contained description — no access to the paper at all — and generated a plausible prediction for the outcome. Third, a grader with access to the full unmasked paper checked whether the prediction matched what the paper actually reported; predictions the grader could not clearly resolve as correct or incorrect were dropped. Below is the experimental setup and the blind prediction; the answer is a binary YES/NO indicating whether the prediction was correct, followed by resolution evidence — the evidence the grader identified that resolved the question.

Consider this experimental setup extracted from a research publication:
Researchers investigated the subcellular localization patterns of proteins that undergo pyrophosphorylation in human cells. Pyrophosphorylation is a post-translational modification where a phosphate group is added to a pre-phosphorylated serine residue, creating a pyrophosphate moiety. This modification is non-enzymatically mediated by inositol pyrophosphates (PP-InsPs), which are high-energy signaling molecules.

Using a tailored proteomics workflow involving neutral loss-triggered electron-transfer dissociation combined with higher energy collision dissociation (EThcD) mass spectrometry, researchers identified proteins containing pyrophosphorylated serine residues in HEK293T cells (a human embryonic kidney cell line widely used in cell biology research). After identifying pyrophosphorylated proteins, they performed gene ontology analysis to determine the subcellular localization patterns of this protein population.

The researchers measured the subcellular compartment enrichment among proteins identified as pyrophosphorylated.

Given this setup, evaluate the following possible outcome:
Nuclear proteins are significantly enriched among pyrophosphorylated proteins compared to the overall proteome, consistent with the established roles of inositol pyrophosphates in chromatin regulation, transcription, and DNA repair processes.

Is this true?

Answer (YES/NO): YES